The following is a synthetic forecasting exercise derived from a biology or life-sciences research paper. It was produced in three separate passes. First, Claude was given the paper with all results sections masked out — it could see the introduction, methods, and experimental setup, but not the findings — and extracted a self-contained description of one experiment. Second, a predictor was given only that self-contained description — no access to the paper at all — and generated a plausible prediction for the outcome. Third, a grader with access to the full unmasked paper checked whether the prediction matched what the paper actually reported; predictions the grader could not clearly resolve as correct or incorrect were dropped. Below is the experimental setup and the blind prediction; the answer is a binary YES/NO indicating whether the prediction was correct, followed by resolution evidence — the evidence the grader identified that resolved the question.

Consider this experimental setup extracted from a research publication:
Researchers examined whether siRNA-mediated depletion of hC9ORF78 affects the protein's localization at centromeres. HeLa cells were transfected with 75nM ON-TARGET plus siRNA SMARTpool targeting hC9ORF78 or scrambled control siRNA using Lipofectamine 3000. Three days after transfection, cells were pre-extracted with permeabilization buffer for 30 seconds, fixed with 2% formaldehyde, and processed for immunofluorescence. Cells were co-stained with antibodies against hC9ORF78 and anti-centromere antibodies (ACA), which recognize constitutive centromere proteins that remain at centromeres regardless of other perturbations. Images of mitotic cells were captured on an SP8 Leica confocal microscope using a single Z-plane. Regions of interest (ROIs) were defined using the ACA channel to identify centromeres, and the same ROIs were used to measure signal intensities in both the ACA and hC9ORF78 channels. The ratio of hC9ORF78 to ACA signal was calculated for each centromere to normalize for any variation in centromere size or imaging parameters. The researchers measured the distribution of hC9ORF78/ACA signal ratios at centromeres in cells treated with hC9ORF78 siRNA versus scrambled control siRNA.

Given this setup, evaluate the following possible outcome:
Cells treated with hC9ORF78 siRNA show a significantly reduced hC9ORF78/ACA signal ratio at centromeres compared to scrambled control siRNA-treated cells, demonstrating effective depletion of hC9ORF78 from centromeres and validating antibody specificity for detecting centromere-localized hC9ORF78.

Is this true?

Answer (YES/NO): YES